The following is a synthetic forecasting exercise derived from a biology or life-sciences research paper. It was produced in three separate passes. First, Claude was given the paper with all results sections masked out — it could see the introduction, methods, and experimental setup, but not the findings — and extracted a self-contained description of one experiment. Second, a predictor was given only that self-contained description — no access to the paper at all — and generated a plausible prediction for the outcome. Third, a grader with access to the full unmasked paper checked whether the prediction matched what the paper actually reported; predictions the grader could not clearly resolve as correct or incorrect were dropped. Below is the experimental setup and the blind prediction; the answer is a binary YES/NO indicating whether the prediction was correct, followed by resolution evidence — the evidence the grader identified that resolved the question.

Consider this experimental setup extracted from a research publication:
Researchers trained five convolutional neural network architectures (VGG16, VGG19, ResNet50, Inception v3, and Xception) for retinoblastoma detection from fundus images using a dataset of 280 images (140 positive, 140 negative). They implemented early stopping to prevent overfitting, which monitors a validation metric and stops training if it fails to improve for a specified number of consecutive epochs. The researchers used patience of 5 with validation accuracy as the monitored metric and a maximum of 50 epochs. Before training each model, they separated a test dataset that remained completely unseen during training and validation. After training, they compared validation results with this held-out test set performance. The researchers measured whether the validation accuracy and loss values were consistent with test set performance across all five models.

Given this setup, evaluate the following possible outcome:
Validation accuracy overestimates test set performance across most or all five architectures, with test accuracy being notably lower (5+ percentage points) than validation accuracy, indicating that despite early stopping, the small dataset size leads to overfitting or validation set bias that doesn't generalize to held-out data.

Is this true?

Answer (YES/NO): NO